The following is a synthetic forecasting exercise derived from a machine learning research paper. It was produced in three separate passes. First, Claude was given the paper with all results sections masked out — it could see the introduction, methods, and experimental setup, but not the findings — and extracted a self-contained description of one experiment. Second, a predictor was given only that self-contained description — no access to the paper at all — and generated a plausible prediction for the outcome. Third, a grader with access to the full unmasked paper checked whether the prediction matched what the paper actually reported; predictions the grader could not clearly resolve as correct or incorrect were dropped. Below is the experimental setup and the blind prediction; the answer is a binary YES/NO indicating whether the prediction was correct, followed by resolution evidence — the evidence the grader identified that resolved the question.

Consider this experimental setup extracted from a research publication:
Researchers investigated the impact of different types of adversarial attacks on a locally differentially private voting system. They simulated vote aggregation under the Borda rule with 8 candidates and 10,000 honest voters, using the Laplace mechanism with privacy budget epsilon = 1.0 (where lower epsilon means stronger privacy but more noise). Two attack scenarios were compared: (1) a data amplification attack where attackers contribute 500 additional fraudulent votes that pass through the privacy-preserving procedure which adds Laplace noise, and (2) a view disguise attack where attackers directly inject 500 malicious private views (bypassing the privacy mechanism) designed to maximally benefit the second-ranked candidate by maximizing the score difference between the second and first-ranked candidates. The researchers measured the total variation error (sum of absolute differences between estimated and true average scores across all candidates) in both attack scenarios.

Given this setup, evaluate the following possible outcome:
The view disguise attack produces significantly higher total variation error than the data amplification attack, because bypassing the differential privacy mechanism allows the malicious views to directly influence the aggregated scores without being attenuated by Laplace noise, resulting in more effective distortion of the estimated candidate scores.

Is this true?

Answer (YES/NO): YES